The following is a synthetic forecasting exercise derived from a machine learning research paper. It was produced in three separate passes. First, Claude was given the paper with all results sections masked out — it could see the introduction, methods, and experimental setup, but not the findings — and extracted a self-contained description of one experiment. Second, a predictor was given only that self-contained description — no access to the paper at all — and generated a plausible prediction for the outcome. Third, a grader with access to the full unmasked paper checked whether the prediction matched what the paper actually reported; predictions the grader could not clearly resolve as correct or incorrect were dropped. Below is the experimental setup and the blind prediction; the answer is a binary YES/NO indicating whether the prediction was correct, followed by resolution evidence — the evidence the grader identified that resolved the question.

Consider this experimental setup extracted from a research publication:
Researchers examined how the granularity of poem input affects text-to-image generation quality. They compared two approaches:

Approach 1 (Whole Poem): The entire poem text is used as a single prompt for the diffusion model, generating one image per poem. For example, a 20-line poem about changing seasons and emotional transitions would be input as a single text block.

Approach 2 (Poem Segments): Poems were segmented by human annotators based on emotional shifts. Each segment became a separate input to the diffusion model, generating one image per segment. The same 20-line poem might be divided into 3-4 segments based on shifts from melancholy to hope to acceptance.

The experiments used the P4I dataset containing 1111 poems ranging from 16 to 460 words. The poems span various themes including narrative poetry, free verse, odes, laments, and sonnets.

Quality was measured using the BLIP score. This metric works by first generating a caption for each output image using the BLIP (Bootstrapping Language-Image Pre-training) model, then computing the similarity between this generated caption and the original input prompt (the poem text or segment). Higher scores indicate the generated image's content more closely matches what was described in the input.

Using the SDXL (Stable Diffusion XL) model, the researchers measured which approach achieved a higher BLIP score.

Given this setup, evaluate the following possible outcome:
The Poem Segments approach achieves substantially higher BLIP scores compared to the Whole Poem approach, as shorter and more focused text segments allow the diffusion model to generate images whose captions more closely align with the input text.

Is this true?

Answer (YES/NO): NO